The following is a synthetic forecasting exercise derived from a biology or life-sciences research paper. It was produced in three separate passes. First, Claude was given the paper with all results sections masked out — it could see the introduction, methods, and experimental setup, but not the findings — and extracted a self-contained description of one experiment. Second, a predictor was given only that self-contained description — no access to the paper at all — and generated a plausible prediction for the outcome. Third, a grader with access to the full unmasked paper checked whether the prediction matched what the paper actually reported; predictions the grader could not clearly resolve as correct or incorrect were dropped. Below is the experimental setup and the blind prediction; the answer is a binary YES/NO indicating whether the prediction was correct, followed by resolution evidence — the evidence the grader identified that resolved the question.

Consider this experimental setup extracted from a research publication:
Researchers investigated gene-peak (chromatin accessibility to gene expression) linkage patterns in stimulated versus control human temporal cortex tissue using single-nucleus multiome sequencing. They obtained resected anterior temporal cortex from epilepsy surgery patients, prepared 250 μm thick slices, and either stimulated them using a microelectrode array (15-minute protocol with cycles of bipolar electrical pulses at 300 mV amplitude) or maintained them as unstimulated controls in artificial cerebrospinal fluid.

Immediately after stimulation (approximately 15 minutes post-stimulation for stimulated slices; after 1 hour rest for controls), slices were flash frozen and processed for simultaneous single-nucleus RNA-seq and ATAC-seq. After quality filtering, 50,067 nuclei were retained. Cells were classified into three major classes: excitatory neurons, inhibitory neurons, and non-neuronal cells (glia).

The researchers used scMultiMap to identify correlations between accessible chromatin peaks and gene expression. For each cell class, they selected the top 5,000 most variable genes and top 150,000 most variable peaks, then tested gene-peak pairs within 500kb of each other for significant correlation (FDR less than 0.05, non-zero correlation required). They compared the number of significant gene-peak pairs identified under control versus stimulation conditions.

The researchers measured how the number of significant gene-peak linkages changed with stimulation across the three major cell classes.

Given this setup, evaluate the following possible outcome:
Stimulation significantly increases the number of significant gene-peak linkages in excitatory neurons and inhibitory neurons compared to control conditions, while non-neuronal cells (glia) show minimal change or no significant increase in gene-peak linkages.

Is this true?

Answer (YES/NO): YES